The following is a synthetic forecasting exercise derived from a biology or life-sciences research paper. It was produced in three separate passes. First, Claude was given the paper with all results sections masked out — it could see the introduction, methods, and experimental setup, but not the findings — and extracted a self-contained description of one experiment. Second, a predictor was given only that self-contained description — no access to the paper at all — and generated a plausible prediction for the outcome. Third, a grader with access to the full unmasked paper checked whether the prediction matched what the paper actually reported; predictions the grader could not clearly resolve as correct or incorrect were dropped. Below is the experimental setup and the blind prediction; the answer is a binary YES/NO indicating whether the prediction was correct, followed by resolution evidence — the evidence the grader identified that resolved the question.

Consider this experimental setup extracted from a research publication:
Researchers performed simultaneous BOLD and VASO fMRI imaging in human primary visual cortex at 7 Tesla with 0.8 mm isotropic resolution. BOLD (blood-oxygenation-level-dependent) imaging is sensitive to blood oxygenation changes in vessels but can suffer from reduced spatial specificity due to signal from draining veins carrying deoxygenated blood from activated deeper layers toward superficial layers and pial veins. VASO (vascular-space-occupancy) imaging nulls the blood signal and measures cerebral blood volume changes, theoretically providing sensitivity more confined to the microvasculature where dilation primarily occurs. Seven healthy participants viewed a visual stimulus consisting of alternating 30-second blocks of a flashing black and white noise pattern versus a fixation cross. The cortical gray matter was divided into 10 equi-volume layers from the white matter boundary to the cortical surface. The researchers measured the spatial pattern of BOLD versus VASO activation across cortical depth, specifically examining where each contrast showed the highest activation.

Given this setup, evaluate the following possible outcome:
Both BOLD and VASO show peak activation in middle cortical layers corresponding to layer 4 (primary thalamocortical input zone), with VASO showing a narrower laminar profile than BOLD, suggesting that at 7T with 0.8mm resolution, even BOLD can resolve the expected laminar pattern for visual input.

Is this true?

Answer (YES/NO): NO